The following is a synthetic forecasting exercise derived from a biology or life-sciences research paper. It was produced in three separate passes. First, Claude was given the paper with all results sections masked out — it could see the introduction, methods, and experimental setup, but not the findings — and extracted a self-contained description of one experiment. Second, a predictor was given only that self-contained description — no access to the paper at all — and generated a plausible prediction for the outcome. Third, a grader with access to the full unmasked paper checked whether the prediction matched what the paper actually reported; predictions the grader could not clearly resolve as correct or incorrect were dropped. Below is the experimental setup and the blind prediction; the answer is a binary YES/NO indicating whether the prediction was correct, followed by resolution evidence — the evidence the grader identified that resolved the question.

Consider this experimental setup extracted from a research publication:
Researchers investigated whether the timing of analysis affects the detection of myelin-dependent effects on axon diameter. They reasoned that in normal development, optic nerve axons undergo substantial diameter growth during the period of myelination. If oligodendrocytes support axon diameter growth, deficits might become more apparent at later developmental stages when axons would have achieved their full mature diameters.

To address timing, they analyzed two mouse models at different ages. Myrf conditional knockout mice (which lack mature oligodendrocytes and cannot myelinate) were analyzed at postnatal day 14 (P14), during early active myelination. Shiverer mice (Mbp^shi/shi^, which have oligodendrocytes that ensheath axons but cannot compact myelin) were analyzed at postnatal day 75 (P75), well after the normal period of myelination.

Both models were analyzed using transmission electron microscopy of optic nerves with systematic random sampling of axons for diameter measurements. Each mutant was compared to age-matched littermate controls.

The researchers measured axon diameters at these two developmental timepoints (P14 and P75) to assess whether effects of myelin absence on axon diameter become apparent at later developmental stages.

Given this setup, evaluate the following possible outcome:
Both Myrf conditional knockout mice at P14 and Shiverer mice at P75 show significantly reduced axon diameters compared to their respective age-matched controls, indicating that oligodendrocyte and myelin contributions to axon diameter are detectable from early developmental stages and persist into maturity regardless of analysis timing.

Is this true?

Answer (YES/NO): NO